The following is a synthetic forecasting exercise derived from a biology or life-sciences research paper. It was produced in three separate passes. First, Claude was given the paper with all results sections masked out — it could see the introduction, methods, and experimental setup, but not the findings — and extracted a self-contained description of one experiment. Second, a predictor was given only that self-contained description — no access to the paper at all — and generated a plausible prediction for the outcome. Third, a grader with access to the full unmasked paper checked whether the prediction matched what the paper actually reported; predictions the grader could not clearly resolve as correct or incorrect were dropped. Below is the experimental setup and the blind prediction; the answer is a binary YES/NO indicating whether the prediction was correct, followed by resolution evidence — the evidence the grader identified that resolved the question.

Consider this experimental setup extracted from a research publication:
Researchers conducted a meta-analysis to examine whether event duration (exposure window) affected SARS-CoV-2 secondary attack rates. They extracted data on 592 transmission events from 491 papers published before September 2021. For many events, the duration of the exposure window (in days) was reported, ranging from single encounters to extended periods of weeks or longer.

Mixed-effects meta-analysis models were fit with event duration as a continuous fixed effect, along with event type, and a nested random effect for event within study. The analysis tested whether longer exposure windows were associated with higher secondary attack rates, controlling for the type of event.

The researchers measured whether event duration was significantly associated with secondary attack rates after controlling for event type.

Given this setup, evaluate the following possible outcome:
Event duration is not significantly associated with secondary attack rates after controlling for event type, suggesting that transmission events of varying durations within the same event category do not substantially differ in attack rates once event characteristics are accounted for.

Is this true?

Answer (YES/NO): NO